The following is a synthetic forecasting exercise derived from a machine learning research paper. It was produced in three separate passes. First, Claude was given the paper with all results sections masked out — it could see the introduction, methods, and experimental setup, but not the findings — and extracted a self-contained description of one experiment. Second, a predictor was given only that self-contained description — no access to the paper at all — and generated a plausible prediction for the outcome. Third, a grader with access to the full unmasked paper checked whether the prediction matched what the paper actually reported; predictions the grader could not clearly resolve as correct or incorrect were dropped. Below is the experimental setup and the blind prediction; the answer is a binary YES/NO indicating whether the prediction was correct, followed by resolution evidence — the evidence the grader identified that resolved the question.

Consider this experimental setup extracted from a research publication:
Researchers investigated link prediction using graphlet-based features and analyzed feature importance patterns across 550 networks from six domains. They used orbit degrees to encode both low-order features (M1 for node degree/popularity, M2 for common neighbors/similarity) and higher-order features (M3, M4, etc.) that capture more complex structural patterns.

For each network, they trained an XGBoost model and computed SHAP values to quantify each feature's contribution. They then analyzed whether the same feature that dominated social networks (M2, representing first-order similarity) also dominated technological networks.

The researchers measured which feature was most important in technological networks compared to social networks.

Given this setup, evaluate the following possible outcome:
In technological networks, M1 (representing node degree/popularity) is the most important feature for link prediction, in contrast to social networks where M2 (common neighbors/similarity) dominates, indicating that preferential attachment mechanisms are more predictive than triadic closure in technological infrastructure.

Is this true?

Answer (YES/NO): NO